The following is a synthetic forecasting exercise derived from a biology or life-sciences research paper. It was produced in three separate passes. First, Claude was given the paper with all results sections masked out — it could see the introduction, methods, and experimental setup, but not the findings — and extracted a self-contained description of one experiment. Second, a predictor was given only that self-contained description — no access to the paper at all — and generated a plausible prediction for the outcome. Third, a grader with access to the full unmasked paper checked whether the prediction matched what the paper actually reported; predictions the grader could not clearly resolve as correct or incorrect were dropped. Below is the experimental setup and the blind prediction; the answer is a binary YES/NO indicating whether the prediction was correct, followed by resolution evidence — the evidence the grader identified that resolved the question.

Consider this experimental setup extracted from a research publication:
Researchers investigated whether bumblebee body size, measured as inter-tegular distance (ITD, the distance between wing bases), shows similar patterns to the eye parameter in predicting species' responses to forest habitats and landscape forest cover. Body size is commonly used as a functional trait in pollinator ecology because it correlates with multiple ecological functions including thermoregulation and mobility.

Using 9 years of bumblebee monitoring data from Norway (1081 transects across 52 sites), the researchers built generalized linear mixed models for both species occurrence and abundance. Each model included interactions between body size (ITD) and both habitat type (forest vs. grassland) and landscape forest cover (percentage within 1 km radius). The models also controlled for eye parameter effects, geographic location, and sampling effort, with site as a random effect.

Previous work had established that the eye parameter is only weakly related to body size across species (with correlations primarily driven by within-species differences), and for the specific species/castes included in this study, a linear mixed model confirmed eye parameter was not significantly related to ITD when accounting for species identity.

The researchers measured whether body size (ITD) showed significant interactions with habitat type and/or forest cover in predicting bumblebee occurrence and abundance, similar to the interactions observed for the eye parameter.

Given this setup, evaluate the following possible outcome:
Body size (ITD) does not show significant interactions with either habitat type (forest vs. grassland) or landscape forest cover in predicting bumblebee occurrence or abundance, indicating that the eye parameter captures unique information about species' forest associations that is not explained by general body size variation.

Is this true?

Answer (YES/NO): NO